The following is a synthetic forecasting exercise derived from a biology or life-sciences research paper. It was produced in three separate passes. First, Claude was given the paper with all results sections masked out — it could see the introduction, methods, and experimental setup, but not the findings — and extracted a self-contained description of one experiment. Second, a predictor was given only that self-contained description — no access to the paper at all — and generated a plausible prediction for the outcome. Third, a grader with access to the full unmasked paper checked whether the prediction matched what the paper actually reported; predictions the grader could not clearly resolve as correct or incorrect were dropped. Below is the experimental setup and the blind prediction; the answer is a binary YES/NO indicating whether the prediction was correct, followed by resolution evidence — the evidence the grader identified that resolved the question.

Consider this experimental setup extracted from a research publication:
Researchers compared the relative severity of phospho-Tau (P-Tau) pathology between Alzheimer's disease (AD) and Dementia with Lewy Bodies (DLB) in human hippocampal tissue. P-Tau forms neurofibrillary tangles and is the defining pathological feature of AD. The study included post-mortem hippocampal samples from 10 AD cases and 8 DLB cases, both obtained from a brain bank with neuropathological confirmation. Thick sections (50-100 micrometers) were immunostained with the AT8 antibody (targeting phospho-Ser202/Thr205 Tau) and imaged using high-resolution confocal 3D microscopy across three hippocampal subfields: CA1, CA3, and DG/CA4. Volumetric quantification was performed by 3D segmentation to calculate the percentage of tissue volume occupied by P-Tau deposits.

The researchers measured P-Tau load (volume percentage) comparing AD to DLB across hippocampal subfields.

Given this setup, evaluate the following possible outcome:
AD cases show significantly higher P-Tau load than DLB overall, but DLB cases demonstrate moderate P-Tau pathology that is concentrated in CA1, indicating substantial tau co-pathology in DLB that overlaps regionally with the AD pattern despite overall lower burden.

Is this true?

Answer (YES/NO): NO